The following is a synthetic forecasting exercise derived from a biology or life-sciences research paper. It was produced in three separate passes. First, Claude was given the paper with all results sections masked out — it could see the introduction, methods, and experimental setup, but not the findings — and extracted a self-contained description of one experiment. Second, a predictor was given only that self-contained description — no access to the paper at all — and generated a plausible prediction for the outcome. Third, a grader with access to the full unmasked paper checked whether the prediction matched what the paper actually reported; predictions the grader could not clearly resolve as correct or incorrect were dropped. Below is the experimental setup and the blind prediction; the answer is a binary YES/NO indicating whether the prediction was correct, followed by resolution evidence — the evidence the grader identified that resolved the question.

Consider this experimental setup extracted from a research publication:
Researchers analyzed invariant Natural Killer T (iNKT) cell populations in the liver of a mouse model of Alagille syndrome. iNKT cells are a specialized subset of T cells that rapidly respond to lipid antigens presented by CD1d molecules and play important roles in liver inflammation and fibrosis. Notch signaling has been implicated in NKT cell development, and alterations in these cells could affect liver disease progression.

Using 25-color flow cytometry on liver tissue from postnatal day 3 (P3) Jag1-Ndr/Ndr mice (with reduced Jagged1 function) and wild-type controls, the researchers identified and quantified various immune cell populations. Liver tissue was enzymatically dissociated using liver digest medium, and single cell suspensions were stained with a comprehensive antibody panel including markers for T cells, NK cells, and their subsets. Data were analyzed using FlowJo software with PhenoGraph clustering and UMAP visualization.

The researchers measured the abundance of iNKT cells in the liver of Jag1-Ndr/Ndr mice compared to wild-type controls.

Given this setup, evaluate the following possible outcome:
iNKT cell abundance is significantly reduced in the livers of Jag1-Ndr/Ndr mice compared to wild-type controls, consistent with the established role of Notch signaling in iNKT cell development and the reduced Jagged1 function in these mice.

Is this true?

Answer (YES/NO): NO